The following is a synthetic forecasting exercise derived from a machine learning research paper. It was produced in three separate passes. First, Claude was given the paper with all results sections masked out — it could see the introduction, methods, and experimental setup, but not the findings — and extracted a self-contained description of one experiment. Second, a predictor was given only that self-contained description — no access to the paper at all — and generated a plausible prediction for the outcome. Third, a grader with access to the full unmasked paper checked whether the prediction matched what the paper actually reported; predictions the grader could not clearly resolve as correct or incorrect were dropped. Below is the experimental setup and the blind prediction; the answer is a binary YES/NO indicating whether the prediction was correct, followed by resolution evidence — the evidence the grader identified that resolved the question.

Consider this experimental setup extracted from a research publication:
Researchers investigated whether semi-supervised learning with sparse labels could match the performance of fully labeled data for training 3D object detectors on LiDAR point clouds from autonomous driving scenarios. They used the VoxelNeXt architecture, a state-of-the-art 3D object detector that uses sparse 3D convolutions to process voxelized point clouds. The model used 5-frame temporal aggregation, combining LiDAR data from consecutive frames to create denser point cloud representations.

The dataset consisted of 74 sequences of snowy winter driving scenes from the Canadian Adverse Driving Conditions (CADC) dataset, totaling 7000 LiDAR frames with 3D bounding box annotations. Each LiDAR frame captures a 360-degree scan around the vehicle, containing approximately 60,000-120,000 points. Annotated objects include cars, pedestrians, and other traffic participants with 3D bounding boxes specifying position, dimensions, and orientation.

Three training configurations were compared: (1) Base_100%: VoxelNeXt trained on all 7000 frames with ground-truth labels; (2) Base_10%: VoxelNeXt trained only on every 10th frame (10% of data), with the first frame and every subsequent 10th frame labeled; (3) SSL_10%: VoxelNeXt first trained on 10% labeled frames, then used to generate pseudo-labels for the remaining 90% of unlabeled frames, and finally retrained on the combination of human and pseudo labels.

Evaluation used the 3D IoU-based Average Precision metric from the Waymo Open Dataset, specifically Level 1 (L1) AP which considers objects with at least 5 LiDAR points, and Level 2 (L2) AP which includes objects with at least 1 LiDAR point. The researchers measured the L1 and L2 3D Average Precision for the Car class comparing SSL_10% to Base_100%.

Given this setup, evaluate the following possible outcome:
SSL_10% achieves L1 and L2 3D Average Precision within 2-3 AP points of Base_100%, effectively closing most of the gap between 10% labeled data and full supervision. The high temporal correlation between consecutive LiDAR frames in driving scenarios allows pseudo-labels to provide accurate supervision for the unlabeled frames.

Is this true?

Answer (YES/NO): NO